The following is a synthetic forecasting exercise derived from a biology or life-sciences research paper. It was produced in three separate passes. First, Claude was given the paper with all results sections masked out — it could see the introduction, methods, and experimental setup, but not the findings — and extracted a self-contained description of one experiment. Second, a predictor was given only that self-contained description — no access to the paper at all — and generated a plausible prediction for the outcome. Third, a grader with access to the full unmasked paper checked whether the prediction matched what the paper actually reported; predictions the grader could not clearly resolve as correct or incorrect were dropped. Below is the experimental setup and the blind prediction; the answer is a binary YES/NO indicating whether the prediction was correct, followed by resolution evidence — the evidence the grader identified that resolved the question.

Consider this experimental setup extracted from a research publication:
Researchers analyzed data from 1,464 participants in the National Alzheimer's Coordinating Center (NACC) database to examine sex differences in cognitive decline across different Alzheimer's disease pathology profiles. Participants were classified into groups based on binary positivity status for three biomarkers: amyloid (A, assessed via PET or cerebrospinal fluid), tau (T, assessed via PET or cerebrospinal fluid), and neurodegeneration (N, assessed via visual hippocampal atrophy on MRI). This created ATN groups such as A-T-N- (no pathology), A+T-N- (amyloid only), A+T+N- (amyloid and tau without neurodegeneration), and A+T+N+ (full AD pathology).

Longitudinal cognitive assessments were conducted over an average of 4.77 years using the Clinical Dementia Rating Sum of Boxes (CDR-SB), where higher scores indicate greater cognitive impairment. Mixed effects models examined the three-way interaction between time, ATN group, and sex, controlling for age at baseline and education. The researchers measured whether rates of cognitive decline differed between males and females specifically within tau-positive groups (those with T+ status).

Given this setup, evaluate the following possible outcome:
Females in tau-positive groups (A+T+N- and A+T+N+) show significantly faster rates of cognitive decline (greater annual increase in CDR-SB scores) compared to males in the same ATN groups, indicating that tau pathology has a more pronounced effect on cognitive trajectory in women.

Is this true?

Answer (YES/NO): YES